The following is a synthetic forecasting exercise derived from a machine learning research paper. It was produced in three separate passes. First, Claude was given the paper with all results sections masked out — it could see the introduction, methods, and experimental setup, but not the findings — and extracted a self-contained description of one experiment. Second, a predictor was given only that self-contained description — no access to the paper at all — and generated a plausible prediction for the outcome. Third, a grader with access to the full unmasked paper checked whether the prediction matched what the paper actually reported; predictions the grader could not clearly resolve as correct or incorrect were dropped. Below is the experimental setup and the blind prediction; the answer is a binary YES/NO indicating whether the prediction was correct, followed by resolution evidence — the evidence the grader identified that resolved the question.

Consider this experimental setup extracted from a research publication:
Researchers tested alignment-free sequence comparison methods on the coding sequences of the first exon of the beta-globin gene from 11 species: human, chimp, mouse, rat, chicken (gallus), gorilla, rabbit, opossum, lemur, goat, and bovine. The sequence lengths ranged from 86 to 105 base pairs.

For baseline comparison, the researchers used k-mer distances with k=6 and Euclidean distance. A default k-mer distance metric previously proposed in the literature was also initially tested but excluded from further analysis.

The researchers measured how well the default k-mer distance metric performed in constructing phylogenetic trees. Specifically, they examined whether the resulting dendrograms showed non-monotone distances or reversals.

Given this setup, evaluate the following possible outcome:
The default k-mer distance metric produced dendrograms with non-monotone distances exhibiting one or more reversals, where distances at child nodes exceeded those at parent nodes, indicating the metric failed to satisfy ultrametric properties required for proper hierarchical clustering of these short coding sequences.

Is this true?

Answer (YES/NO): YES